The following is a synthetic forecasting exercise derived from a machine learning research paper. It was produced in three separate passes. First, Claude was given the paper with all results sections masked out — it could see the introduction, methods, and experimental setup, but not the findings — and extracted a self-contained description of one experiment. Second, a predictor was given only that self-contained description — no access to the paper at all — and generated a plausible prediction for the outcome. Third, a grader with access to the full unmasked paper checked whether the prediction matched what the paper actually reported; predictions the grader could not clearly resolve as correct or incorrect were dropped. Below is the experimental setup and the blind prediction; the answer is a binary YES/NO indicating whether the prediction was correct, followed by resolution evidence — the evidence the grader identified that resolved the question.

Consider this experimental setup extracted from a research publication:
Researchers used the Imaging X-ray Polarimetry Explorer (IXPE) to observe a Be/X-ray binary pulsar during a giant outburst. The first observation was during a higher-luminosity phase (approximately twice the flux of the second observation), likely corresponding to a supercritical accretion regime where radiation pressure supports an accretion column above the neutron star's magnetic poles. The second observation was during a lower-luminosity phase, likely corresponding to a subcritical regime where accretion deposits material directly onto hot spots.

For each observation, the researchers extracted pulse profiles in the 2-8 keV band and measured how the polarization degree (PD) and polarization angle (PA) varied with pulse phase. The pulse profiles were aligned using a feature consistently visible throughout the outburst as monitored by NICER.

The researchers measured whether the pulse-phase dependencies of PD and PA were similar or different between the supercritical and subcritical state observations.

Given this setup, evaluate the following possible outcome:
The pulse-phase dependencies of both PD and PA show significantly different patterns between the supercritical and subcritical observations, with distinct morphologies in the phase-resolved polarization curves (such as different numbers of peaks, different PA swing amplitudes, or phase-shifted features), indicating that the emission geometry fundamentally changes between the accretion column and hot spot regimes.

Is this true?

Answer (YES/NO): NO